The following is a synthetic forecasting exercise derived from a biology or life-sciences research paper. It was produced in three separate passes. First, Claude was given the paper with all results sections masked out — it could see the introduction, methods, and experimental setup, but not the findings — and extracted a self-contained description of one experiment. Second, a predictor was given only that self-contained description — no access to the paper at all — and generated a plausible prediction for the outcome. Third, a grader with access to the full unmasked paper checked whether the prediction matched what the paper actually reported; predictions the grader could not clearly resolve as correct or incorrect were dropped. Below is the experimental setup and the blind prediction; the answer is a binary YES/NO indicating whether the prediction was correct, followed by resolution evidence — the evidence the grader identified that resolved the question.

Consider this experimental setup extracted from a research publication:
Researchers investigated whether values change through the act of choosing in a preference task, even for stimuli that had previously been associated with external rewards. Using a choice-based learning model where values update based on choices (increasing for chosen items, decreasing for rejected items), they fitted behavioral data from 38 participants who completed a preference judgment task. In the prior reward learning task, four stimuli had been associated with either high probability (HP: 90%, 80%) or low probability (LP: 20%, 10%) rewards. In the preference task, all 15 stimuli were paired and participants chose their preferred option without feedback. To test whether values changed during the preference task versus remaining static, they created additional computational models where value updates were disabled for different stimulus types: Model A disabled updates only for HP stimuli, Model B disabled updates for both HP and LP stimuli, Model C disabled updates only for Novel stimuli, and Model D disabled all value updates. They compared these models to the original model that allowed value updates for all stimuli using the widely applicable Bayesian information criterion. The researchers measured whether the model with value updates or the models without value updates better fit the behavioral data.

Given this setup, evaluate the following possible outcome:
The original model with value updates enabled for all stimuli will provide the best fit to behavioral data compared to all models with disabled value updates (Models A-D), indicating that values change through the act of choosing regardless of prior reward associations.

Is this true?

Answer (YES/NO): YES